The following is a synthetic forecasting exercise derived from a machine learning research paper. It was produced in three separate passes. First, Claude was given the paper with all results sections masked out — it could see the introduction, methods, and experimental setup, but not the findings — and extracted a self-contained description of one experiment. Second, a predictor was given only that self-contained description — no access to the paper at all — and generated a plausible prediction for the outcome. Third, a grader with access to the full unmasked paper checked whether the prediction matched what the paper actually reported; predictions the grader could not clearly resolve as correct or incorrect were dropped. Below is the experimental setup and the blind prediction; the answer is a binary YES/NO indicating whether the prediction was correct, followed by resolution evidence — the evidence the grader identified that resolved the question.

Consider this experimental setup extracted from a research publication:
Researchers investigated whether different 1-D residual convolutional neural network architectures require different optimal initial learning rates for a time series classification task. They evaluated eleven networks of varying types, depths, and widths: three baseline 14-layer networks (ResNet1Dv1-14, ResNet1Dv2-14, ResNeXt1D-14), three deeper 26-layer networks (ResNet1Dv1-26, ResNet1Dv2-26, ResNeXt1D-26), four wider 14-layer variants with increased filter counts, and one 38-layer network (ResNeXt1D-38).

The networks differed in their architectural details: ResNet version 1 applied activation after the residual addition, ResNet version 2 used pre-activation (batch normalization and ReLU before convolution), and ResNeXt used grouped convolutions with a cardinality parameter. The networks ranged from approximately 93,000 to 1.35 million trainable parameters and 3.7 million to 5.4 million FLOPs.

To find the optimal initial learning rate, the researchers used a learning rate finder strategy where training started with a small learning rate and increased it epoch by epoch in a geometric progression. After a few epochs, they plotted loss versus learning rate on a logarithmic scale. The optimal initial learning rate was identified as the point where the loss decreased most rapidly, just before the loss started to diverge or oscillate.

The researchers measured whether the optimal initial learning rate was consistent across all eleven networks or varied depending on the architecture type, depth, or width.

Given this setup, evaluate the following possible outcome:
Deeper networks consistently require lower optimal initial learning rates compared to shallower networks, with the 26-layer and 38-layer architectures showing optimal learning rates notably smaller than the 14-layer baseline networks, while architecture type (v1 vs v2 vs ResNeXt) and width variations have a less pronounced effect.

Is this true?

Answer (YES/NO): NO